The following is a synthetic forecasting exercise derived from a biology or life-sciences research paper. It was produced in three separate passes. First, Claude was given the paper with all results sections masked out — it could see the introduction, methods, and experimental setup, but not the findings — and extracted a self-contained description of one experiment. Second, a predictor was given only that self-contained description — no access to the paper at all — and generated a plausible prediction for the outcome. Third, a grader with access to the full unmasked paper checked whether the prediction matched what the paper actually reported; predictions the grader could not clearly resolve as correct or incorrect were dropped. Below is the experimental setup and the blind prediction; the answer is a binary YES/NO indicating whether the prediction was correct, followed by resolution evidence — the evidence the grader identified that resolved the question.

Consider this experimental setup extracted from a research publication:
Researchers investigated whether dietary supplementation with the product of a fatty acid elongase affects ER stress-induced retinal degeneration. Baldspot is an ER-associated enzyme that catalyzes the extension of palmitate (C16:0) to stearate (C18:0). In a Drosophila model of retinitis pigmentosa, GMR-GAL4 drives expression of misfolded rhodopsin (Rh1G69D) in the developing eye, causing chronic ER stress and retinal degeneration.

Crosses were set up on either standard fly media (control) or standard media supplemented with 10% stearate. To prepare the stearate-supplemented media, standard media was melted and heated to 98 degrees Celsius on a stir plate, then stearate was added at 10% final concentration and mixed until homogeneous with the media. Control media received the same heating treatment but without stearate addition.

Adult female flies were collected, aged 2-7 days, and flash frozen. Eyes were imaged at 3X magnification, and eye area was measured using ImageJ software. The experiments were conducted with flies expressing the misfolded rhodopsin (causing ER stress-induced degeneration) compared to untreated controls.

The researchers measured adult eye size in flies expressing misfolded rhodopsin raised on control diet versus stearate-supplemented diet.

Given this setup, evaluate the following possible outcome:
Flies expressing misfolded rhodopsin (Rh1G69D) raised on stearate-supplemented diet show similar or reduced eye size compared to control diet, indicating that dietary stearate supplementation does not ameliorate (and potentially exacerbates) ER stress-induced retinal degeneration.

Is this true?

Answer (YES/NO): YES